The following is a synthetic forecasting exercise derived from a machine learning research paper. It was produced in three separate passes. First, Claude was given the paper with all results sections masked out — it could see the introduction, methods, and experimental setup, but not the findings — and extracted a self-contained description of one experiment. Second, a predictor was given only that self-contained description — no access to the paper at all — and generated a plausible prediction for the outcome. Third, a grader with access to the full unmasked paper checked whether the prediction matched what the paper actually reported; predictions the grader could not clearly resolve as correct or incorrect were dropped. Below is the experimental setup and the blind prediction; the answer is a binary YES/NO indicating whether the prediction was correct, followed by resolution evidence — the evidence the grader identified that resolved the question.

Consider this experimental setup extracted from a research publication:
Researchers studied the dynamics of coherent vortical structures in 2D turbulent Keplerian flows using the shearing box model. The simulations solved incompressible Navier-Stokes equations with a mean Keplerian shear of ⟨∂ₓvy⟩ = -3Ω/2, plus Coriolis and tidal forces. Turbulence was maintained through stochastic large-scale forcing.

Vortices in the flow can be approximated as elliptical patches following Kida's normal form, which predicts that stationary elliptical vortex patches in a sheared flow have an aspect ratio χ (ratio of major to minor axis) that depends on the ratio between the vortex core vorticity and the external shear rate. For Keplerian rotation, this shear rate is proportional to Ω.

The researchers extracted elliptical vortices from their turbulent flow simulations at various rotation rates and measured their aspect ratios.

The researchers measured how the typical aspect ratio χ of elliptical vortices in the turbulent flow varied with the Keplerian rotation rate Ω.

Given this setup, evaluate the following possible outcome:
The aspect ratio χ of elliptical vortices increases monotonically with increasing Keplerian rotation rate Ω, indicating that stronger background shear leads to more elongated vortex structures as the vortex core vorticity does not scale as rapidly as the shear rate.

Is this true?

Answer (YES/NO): YES